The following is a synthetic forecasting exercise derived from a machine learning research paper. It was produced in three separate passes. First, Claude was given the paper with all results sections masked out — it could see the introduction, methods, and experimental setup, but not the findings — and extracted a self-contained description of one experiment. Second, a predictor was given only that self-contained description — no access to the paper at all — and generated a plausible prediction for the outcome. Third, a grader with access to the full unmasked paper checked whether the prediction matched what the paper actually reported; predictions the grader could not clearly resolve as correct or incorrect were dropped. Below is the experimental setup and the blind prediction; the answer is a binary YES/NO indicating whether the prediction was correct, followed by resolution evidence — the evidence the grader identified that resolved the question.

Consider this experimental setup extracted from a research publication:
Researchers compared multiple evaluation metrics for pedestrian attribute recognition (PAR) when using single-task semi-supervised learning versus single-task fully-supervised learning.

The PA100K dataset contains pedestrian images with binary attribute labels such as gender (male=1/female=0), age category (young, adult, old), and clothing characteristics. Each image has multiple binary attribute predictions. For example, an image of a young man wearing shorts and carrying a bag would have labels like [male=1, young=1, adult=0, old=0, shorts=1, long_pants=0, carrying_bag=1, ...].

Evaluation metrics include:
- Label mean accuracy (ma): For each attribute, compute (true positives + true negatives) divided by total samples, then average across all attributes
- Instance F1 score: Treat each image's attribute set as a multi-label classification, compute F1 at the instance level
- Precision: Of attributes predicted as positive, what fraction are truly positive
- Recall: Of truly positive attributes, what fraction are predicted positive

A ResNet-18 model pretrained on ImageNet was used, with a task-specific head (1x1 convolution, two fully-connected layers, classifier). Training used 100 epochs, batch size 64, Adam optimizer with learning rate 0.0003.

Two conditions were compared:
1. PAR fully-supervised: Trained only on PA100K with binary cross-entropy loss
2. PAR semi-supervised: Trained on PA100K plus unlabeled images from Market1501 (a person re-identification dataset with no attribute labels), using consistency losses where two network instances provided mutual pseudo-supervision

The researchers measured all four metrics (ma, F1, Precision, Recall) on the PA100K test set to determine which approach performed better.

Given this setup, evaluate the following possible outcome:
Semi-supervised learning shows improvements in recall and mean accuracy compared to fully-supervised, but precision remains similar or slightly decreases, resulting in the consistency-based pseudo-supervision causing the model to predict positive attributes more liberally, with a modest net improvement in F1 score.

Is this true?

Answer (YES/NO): NO